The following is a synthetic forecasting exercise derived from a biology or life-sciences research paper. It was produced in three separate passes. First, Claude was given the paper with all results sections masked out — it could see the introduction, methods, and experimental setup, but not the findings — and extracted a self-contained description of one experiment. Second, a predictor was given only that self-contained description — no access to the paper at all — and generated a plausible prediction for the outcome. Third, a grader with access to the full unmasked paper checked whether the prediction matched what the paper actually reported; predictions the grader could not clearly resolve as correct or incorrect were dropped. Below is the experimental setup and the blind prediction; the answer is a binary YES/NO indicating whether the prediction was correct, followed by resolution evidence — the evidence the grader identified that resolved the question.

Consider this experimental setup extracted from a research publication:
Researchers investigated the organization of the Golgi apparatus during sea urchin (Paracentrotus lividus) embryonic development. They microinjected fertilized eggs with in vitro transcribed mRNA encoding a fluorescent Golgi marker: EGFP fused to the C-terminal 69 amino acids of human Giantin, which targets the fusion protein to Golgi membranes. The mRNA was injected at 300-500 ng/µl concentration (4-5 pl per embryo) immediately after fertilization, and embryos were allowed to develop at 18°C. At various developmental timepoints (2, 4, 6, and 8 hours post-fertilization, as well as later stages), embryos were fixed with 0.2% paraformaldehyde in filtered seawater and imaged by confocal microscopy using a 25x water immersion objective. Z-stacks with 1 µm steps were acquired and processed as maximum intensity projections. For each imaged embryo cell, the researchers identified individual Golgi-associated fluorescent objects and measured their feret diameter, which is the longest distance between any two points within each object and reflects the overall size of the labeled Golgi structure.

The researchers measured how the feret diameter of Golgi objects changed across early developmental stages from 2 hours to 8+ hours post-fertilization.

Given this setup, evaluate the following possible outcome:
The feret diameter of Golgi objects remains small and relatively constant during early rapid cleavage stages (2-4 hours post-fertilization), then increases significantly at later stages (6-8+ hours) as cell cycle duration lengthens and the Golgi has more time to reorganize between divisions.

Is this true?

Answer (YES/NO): YES